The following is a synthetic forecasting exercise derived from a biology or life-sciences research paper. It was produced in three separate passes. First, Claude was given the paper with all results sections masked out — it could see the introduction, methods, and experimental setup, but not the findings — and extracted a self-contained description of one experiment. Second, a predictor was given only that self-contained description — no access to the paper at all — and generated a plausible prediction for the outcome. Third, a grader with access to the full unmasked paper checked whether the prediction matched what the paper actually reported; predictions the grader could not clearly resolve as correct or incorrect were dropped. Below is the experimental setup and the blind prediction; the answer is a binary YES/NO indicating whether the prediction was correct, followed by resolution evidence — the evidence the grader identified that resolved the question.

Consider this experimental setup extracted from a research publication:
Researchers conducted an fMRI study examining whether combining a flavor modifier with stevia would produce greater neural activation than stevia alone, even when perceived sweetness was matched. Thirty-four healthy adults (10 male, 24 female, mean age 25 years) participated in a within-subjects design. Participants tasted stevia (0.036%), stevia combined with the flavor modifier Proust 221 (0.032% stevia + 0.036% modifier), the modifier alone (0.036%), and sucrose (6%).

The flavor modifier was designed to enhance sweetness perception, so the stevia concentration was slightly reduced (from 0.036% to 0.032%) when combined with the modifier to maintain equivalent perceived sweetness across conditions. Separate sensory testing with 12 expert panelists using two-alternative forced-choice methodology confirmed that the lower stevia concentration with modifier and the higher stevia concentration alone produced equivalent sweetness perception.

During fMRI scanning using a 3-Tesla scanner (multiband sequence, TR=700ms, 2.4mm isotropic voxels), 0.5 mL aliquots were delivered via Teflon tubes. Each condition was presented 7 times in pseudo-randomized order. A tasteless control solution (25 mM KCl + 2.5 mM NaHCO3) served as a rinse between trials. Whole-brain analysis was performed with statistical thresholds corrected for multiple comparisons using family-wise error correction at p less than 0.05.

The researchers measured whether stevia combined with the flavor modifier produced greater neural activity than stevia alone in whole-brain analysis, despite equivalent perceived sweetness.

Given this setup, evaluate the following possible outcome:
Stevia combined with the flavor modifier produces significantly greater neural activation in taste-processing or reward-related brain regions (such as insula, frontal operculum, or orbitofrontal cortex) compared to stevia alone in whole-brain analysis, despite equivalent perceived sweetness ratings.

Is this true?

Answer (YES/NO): NO